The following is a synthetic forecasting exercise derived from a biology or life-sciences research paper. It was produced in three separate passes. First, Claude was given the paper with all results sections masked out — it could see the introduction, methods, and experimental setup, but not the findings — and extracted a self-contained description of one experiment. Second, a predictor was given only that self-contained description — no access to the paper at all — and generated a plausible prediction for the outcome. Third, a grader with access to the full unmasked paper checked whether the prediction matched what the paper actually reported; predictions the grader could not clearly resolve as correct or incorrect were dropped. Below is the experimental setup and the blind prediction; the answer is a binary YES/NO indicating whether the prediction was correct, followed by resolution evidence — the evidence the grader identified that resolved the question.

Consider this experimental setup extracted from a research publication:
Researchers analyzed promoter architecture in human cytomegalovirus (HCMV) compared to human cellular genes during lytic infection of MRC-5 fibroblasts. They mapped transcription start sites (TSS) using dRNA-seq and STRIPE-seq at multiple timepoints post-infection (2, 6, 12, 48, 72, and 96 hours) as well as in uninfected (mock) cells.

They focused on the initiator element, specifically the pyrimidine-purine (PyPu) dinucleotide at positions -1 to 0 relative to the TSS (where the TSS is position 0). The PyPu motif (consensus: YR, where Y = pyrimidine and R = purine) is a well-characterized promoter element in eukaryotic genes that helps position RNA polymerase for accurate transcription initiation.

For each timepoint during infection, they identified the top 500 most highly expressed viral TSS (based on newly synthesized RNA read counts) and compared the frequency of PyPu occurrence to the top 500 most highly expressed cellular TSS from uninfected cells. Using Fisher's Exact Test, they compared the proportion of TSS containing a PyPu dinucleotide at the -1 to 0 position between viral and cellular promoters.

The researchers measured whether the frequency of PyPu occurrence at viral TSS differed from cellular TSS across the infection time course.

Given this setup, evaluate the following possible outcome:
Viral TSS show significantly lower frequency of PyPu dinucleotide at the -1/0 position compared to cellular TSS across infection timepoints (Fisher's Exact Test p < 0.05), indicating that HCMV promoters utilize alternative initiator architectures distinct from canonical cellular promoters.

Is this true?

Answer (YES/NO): NO